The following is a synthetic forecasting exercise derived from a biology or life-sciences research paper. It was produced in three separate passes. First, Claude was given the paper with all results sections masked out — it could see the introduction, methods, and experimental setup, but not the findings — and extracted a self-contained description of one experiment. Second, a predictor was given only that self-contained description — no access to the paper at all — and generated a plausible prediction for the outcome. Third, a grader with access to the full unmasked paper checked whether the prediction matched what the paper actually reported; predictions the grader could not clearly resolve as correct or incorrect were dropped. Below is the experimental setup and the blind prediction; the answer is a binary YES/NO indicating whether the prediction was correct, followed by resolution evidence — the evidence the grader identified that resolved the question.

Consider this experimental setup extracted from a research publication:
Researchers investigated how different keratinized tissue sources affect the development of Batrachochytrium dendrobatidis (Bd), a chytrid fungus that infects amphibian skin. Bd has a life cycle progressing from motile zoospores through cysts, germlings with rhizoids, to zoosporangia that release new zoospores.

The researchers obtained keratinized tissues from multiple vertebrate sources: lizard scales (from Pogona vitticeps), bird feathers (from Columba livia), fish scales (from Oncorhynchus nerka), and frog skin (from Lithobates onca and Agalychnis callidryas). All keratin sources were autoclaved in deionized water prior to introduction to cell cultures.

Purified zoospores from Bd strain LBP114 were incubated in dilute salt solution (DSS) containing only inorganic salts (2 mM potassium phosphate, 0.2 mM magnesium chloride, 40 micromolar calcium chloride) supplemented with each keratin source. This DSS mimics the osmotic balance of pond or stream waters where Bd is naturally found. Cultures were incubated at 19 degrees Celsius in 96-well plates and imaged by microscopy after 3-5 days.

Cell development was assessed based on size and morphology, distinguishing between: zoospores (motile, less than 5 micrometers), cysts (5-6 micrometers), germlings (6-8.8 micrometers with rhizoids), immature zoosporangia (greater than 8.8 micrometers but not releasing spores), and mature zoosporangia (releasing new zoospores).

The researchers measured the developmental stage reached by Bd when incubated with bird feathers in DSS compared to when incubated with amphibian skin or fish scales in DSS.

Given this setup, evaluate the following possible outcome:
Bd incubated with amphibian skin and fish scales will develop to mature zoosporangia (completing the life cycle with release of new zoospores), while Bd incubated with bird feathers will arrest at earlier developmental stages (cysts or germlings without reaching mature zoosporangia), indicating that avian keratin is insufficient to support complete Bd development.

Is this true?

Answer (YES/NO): NO